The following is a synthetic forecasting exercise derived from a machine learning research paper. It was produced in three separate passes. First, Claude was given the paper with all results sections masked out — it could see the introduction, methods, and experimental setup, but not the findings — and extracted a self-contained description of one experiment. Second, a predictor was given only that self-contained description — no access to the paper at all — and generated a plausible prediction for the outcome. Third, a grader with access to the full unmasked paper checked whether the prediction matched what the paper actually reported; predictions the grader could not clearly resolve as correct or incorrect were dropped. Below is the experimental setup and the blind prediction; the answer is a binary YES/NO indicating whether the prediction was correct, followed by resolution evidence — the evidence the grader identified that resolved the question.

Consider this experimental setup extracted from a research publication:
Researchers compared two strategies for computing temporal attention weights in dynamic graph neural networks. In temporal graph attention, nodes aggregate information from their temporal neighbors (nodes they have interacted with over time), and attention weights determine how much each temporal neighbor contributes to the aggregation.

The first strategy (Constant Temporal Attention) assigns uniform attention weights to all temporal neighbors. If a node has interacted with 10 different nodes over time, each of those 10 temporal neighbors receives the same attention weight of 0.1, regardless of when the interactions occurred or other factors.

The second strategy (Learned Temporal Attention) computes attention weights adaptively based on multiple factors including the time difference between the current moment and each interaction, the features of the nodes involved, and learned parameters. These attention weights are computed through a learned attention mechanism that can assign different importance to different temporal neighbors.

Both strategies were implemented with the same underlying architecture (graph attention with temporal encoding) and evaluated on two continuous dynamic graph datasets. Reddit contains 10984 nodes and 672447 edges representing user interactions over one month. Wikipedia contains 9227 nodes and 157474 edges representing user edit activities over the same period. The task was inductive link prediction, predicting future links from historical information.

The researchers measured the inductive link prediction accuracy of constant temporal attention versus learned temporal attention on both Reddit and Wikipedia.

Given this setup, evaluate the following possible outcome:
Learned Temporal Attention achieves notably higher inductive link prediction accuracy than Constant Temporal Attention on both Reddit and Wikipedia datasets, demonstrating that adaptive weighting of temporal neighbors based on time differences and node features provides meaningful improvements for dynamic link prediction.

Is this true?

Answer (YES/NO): YES